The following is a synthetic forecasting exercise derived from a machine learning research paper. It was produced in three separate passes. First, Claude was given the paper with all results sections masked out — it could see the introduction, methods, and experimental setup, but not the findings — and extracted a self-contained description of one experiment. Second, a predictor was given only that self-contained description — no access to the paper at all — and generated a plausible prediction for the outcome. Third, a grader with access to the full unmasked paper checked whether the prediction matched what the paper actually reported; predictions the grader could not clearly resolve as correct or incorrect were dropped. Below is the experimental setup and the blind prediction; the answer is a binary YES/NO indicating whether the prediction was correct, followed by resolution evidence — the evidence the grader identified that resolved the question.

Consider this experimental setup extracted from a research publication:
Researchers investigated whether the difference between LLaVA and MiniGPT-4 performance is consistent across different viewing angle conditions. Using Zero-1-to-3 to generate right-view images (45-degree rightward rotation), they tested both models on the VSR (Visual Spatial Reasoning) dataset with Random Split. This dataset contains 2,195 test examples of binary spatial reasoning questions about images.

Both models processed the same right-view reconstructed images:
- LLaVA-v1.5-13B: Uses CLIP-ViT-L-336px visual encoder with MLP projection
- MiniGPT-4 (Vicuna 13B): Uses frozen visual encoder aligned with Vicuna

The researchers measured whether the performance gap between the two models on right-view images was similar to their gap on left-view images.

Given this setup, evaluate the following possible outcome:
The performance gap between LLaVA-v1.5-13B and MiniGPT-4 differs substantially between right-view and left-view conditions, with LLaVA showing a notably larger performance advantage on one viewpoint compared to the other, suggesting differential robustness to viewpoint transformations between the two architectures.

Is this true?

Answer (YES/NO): YES